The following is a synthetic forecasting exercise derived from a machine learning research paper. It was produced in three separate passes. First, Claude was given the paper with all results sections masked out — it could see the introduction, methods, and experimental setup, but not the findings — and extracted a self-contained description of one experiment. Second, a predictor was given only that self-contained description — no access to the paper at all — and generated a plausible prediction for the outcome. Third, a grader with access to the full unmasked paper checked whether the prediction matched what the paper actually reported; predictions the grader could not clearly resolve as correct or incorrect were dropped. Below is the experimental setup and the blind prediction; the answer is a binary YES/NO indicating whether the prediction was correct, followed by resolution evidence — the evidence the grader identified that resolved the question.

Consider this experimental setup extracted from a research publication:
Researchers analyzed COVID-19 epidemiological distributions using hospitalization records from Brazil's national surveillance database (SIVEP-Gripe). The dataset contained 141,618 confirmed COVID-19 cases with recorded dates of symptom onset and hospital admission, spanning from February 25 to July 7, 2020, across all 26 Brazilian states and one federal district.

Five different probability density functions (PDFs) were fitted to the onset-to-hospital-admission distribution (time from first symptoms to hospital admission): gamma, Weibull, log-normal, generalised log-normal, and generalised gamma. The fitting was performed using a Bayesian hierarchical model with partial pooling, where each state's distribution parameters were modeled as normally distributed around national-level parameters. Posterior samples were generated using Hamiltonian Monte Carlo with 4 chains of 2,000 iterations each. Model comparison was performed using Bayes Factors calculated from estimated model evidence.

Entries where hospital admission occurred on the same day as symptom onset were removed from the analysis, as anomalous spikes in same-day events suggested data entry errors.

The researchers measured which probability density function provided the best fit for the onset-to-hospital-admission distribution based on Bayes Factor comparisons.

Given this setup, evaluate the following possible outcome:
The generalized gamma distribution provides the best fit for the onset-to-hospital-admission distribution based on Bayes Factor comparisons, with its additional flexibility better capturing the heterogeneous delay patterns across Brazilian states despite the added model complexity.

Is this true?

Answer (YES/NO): NO